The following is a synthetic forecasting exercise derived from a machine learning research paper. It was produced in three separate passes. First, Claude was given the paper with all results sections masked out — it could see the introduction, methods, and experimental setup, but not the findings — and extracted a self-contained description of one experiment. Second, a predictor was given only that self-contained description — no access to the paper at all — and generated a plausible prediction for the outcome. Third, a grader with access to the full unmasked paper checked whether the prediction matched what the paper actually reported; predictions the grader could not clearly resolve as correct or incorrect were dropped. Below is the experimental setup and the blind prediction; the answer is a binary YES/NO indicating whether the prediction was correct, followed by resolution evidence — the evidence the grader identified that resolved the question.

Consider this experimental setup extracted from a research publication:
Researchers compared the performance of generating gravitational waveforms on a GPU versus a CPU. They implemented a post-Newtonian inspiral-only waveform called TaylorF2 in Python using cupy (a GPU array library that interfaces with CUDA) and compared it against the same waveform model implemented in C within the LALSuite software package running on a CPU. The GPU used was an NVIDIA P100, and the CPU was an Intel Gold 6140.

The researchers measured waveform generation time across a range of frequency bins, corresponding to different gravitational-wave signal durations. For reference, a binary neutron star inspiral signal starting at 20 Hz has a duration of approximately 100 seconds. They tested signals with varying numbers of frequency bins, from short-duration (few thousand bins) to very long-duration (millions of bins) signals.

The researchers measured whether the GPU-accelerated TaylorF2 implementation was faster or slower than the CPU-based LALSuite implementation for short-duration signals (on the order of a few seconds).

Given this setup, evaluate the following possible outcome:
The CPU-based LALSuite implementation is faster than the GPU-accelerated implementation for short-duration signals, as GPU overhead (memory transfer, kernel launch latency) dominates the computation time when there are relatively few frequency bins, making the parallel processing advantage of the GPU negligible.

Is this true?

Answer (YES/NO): YES